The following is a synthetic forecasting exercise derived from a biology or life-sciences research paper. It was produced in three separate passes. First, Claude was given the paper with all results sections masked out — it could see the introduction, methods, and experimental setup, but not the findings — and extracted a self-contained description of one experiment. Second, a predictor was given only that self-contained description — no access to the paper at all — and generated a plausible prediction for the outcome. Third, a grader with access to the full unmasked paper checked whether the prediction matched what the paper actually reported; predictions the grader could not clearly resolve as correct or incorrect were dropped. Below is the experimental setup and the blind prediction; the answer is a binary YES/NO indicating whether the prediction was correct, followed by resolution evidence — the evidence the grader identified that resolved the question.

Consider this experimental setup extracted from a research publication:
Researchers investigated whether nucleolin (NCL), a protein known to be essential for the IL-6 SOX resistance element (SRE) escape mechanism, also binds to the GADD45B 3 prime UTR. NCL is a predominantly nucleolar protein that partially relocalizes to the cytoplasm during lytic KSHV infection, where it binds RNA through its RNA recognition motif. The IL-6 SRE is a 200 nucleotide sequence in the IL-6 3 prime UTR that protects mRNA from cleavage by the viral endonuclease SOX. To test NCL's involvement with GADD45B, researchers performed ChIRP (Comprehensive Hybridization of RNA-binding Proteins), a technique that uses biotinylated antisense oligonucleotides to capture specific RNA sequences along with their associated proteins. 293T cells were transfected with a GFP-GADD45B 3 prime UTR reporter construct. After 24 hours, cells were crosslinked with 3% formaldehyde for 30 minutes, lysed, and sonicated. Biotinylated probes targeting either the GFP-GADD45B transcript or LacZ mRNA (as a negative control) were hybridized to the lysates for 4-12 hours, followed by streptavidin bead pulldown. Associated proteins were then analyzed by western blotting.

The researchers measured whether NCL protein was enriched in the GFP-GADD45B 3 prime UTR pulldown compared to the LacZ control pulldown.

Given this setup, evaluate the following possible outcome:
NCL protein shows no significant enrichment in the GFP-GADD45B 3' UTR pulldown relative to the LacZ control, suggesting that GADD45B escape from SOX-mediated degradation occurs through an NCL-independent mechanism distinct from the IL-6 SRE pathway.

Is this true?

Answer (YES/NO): NO